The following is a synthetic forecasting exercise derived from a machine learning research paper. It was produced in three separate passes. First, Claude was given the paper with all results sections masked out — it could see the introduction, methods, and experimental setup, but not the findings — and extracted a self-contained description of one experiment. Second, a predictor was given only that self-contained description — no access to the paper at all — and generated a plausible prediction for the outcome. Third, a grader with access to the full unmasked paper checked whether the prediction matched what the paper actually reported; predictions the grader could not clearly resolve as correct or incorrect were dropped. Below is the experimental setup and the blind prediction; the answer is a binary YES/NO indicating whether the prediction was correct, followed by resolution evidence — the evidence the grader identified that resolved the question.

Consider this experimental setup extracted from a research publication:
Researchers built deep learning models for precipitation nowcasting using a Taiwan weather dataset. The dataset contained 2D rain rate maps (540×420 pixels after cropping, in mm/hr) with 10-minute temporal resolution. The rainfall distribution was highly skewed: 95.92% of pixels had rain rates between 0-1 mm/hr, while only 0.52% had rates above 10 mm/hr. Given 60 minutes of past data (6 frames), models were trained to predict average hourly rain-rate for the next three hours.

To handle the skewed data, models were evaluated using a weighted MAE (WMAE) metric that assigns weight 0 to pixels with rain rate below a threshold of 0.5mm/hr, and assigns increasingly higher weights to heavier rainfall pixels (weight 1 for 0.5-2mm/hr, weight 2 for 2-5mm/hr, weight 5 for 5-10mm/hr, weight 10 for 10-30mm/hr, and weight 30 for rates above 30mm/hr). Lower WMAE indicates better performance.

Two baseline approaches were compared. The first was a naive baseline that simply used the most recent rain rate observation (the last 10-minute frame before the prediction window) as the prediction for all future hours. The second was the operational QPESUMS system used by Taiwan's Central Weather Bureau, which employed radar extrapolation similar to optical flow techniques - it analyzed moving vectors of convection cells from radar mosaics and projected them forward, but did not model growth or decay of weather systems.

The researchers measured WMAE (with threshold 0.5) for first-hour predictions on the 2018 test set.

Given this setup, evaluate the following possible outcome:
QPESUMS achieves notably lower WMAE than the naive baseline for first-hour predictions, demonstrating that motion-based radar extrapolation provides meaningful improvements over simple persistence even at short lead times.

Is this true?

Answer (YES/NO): NO